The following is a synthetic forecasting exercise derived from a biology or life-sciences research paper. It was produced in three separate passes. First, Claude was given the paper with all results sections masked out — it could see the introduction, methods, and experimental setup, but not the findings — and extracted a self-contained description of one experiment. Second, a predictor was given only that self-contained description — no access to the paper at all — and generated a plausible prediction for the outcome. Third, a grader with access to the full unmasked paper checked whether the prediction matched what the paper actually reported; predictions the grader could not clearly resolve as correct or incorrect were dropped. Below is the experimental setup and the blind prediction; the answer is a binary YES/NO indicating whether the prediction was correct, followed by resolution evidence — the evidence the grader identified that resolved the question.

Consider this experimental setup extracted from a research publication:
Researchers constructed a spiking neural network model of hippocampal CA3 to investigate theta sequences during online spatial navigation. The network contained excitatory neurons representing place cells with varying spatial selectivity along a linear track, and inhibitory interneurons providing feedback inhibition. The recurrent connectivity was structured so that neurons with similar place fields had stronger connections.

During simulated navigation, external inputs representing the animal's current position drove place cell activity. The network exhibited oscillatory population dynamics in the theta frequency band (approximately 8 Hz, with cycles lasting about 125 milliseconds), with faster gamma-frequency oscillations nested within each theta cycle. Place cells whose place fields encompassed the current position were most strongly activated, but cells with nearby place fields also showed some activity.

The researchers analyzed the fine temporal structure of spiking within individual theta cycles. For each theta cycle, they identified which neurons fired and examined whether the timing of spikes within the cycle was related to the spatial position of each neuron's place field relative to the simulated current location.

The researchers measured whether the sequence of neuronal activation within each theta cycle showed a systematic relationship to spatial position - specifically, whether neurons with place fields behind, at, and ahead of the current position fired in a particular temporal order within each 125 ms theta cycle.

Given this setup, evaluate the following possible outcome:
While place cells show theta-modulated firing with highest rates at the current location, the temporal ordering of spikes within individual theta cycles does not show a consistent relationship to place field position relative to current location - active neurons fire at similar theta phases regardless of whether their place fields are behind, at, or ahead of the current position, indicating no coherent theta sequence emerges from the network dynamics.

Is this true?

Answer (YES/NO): NO